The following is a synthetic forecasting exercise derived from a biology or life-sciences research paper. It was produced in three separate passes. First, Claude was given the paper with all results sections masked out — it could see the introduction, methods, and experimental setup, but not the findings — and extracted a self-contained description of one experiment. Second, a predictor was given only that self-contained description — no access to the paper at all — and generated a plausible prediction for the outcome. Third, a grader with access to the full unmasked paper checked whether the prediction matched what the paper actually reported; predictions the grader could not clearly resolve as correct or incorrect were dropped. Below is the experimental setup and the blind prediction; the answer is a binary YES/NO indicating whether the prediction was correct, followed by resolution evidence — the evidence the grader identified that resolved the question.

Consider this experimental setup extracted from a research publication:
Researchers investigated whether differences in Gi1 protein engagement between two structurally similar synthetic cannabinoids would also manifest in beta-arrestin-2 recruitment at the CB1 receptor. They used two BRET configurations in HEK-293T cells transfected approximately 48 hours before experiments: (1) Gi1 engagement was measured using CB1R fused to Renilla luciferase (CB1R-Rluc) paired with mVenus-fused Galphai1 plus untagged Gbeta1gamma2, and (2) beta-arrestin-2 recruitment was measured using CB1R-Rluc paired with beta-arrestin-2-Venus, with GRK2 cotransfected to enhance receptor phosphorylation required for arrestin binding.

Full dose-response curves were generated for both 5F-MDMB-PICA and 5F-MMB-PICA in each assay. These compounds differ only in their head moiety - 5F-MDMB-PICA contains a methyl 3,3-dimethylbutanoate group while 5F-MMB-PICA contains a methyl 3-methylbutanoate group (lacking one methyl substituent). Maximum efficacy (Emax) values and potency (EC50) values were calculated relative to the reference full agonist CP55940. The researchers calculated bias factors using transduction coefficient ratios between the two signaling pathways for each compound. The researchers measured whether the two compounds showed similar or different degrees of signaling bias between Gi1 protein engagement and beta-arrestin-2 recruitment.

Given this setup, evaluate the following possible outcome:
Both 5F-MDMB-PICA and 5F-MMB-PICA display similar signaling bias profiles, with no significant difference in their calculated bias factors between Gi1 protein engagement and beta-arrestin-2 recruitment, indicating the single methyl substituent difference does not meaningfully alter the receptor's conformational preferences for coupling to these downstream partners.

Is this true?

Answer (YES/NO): YES